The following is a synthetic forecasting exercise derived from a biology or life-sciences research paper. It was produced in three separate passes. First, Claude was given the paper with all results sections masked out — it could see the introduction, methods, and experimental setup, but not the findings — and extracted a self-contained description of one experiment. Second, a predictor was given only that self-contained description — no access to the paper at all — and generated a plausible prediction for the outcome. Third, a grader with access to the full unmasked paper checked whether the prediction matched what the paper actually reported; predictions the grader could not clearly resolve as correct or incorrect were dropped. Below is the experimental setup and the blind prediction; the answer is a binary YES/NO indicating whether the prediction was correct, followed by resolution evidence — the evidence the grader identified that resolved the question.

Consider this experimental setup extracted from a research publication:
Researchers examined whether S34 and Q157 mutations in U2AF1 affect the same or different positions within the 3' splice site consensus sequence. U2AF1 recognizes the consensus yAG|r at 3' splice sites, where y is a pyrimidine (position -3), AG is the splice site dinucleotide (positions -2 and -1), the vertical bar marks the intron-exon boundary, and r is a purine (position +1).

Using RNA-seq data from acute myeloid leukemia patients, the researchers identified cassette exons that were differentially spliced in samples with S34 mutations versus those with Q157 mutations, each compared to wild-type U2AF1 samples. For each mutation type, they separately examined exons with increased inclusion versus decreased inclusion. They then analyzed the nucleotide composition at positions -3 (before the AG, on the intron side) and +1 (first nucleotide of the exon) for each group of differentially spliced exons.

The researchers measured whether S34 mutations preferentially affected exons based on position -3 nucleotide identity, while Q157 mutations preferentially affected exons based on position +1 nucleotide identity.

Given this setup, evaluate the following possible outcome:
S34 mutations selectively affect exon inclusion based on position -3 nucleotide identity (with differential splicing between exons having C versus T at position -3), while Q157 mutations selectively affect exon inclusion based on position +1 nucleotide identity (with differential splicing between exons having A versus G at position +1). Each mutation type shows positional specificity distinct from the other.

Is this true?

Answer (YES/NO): YES